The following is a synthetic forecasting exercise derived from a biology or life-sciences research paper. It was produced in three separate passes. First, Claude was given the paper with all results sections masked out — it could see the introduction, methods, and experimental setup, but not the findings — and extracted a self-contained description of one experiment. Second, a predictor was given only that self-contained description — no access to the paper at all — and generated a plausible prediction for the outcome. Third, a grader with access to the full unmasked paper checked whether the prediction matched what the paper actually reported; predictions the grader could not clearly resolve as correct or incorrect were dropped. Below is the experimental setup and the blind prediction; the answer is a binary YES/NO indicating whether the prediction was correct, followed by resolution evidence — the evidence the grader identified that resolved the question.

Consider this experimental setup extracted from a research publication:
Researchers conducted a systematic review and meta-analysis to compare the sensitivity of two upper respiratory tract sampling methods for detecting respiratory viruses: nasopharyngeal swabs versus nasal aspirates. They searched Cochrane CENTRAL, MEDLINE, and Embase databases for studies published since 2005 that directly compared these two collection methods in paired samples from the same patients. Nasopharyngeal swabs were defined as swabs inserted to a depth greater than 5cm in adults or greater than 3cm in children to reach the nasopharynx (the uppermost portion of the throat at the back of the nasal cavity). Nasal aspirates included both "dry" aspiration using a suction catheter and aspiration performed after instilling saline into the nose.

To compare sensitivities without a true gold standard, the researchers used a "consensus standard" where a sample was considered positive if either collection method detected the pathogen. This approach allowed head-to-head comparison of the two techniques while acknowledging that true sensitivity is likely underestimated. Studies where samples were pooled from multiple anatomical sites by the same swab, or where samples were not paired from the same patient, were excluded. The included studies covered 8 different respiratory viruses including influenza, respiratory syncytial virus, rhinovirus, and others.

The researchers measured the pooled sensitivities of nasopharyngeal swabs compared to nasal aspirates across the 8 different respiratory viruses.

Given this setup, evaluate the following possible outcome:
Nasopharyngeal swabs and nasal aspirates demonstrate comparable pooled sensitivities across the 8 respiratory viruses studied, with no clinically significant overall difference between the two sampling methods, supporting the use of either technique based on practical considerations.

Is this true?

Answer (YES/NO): YES